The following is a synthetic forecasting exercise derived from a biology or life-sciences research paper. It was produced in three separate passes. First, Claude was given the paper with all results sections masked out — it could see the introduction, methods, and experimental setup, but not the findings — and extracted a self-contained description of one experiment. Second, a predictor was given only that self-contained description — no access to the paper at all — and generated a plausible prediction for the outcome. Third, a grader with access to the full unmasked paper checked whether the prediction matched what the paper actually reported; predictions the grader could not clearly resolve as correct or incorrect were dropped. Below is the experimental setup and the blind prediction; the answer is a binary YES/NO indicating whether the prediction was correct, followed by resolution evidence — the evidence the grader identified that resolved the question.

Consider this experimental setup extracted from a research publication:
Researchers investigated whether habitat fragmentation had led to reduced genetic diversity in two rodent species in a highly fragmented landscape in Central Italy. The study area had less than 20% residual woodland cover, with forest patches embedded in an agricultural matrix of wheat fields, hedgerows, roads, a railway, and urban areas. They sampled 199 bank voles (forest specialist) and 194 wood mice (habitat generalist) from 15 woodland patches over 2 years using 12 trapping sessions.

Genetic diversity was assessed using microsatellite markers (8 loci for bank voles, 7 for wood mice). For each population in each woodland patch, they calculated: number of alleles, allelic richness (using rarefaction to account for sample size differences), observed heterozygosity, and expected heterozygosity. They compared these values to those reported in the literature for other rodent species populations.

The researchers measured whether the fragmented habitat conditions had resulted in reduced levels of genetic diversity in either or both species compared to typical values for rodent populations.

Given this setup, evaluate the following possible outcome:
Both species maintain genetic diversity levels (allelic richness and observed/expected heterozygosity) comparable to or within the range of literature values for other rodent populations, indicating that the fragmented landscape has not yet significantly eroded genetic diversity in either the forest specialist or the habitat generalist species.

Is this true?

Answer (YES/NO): YES